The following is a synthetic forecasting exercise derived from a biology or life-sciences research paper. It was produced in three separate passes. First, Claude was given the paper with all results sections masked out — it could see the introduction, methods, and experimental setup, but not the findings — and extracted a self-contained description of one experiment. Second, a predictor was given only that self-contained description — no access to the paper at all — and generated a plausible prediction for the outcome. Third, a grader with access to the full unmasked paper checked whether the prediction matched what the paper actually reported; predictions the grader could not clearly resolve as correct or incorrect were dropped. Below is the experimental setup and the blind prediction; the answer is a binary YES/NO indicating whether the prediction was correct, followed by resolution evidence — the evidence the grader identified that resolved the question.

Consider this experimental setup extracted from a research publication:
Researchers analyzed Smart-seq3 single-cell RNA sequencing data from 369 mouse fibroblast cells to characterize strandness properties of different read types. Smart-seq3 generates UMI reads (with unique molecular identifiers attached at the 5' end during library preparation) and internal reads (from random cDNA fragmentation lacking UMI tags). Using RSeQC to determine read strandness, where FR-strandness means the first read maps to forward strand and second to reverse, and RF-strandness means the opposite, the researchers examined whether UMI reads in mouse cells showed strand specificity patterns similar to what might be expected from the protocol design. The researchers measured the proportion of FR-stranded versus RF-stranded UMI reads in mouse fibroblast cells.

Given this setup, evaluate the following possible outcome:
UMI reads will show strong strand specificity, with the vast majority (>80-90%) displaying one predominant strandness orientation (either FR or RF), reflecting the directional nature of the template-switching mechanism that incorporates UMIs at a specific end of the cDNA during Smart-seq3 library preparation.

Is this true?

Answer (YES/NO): YES